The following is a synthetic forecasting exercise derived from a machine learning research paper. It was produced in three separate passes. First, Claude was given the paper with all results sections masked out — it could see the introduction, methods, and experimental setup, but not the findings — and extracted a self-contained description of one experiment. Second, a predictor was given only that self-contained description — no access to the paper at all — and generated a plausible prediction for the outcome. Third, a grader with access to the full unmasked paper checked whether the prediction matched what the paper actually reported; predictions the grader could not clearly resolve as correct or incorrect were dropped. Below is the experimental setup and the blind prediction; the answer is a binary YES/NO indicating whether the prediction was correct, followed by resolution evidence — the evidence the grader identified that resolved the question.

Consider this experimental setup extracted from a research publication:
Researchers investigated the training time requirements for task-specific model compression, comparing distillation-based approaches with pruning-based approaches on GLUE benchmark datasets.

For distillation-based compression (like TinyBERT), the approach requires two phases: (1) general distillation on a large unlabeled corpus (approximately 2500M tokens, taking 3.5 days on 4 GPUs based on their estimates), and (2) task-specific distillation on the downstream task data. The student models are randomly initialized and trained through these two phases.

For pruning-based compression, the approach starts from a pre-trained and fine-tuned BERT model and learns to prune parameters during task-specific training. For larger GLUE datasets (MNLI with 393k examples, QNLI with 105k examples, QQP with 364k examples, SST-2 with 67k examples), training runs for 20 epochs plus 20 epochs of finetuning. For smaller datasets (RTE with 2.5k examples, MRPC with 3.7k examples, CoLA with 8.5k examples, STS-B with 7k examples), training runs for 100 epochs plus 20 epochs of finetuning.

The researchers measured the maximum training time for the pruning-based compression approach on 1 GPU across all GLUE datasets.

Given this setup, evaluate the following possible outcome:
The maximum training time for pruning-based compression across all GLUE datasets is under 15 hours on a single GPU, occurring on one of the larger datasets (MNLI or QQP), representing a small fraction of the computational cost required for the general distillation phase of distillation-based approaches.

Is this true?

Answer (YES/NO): NO